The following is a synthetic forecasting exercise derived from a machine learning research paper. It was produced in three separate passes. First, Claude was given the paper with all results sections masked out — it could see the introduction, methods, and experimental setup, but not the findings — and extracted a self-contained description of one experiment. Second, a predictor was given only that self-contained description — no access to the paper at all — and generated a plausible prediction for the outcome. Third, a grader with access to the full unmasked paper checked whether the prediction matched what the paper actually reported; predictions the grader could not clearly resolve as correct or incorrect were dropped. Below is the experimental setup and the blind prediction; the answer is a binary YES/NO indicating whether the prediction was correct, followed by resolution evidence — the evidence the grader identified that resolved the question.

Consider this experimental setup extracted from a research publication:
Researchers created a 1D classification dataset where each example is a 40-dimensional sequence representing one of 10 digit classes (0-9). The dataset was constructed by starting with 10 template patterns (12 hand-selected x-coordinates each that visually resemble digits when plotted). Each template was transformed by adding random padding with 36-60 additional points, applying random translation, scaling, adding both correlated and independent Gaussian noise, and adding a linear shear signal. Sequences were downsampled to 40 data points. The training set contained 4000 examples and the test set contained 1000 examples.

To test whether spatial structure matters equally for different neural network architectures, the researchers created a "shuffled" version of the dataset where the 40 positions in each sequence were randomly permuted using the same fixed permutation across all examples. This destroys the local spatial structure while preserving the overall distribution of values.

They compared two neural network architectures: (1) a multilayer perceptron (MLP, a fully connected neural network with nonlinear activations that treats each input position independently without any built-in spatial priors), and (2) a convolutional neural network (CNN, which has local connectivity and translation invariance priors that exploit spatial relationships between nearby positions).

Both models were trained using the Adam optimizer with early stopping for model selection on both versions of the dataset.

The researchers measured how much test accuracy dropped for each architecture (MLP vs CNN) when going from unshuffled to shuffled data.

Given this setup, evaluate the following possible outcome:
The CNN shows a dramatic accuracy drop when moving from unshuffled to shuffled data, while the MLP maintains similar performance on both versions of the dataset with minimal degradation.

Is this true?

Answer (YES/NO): YES